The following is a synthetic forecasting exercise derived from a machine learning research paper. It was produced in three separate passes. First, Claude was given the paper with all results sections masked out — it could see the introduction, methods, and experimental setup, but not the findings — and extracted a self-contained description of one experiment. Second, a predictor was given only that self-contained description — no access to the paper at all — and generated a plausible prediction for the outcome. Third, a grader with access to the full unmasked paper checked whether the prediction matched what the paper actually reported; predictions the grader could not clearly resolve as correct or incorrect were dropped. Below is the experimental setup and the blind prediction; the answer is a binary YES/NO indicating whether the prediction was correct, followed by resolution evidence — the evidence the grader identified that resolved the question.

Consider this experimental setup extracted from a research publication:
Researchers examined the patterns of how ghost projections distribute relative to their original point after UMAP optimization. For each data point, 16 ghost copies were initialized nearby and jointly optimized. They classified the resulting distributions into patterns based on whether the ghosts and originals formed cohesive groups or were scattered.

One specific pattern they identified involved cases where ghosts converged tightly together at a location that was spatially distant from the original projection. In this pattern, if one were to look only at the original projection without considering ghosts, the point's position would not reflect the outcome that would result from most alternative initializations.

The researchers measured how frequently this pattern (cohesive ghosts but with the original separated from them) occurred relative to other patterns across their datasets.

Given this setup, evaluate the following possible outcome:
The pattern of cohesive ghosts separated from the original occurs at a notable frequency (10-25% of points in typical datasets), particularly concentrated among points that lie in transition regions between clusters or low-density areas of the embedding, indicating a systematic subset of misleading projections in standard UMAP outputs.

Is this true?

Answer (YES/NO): NO